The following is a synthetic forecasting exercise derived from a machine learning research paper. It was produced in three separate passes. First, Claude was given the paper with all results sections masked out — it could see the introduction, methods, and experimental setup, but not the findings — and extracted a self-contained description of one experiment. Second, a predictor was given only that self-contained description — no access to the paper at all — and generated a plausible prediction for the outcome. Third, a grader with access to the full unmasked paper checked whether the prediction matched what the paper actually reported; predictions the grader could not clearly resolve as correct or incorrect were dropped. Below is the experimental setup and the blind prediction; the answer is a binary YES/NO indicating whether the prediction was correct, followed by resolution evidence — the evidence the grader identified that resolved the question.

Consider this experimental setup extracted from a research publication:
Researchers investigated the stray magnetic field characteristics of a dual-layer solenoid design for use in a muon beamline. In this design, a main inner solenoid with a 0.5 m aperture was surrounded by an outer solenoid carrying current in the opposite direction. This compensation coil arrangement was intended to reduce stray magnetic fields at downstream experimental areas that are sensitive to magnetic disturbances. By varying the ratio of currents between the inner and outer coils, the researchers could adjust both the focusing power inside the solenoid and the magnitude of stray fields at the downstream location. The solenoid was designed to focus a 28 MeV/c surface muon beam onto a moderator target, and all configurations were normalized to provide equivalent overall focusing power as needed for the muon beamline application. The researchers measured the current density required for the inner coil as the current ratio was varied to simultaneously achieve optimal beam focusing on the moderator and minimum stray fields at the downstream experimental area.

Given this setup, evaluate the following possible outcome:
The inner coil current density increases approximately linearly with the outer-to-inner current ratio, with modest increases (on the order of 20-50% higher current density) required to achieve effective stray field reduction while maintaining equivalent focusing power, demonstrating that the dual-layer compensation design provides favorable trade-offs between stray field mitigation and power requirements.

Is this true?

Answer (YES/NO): NO